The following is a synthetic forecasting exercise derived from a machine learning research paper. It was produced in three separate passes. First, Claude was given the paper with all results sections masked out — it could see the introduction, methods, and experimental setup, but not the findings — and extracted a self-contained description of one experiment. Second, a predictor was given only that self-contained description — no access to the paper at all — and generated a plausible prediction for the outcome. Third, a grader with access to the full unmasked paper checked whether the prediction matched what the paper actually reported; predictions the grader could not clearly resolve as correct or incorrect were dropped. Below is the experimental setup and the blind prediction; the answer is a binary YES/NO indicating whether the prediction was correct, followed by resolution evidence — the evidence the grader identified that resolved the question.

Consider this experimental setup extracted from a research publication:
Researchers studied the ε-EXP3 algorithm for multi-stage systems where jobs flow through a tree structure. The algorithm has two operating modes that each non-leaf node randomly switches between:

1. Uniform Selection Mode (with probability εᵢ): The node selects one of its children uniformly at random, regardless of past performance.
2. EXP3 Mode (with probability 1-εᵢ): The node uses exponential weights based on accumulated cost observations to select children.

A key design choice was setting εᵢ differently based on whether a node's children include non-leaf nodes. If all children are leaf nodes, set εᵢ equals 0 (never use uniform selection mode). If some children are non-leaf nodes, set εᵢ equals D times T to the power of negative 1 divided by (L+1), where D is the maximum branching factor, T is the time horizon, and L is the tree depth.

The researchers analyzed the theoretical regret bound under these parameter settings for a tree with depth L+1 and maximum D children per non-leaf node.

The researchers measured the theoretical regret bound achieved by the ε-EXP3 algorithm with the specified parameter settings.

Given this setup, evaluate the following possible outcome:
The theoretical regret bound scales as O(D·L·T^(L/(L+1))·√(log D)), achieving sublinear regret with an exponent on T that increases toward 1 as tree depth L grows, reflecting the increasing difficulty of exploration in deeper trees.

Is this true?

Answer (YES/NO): NO